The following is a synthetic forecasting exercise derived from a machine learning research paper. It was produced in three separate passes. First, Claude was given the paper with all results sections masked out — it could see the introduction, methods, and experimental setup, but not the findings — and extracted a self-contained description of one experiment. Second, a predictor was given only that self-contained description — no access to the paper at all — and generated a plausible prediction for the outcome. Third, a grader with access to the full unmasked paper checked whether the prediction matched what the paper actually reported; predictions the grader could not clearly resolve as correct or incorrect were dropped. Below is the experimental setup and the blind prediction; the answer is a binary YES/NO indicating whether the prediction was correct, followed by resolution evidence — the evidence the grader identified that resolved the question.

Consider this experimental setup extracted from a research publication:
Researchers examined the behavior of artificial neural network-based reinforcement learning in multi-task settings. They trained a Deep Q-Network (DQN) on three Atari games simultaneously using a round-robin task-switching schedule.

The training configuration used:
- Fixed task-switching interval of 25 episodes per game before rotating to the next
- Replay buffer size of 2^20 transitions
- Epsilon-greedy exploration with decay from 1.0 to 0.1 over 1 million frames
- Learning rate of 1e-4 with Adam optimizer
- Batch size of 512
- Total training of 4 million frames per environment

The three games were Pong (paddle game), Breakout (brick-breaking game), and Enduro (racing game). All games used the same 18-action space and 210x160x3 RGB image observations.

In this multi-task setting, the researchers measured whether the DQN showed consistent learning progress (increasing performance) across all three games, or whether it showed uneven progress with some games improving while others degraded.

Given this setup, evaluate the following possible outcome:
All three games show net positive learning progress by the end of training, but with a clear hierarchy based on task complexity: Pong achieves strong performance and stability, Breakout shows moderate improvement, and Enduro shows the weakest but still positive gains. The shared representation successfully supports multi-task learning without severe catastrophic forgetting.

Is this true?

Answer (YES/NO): NO